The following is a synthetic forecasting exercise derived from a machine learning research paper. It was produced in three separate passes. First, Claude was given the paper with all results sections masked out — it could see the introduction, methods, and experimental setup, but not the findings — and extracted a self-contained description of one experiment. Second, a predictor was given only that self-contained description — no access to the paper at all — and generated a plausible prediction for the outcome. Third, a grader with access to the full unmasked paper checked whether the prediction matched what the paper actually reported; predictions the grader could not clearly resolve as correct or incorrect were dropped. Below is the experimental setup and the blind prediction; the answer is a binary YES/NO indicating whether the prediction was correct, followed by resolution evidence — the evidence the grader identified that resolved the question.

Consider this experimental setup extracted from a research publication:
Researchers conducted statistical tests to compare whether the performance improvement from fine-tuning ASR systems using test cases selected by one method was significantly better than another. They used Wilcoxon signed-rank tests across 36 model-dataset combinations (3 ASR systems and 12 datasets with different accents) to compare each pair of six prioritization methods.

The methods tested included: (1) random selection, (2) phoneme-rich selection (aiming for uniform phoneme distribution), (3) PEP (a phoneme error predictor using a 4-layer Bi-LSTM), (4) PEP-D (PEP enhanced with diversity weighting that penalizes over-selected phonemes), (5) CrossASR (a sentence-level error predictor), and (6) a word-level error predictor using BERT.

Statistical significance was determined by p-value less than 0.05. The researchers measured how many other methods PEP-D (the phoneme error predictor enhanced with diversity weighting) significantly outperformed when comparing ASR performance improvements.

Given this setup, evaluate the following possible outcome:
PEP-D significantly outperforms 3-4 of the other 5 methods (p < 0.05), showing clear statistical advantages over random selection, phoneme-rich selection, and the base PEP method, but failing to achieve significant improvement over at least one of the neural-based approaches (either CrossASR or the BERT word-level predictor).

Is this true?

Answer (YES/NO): NO